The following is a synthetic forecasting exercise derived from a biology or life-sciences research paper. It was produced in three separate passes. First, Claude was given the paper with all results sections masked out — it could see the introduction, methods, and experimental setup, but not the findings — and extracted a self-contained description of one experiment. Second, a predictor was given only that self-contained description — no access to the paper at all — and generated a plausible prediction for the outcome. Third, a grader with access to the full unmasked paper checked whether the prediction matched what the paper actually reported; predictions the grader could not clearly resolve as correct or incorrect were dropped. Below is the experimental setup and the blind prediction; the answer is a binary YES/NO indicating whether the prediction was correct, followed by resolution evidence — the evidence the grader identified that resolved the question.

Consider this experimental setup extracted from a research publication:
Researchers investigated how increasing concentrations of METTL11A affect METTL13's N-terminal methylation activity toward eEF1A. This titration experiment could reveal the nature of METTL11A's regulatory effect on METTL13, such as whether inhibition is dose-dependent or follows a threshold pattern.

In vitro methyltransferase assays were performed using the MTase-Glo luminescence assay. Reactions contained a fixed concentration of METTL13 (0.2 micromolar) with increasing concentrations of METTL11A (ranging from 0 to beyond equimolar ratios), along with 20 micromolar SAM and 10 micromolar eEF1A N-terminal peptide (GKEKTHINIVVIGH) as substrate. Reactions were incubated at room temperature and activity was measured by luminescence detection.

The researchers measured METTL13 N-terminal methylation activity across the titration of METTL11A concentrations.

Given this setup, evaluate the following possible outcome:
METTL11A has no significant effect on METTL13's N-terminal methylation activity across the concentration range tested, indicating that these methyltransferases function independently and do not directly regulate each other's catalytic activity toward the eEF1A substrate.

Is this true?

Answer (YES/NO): NO